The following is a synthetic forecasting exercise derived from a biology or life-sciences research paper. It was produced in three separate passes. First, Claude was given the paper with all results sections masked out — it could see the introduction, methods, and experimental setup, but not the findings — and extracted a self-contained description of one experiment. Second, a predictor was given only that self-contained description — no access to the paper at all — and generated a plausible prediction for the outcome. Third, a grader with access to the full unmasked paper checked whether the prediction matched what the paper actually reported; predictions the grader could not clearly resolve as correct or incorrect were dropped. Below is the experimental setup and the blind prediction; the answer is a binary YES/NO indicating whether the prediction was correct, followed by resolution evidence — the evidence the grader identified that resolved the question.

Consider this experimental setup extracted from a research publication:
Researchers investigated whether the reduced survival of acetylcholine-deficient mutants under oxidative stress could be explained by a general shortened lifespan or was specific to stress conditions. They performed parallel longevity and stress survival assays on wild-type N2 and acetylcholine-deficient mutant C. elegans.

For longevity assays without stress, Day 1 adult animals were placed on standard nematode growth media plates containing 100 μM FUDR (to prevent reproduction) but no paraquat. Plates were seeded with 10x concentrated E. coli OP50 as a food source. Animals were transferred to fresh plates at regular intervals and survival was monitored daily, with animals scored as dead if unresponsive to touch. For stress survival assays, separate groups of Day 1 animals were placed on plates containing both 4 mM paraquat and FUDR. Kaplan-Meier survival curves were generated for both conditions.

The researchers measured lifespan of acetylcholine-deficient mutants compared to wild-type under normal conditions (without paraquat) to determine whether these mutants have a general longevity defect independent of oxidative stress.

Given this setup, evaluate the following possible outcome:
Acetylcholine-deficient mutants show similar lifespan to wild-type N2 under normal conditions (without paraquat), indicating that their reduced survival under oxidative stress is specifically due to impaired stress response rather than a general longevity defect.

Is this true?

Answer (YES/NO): YES